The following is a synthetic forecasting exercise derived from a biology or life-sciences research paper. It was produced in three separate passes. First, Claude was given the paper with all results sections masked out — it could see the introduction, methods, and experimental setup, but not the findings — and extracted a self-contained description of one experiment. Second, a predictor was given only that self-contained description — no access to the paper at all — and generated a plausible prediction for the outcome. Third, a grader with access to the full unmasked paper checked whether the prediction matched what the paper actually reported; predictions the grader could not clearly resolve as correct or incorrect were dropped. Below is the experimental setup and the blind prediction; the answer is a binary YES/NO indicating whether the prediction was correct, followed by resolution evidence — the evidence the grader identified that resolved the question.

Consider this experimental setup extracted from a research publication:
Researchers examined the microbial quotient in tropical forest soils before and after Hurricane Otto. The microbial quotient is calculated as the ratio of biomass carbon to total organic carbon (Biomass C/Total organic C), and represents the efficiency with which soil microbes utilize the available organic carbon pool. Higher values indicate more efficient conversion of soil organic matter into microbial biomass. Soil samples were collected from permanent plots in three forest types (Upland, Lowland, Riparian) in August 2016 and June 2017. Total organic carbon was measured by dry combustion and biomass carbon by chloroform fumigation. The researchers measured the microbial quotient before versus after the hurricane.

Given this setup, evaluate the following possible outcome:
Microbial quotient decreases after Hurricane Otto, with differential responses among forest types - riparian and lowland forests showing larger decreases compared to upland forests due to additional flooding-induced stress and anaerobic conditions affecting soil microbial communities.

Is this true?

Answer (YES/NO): NO